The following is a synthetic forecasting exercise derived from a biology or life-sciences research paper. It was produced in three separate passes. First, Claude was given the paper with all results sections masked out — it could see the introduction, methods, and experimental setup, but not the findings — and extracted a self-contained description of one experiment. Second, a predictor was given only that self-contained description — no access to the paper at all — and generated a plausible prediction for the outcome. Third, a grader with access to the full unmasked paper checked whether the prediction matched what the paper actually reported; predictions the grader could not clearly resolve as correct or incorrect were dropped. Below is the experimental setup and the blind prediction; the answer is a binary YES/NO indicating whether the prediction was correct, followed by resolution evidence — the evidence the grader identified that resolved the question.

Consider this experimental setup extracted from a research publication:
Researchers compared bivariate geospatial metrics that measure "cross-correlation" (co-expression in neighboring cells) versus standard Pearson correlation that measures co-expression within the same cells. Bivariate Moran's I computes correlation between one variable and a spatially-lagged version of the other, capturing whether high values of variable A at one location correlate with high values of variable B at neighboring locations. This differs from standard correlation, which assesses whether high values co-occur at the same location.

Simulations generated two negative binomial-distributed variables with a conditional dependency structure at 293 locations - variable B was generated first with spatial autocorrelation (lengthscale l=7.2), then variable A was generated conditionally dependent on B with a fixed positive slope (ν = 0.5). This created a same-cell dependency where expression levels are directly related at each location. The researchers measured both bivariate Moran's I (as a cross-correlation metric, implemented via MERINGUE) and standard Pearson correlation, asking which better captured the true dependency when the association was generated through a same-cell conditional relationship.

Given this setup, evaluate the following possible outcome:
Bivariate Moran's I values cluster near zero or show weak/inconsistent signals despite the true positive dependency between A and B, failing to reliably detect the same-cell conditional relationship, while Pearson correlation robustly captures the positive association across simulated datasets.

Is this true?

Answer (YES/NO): NO